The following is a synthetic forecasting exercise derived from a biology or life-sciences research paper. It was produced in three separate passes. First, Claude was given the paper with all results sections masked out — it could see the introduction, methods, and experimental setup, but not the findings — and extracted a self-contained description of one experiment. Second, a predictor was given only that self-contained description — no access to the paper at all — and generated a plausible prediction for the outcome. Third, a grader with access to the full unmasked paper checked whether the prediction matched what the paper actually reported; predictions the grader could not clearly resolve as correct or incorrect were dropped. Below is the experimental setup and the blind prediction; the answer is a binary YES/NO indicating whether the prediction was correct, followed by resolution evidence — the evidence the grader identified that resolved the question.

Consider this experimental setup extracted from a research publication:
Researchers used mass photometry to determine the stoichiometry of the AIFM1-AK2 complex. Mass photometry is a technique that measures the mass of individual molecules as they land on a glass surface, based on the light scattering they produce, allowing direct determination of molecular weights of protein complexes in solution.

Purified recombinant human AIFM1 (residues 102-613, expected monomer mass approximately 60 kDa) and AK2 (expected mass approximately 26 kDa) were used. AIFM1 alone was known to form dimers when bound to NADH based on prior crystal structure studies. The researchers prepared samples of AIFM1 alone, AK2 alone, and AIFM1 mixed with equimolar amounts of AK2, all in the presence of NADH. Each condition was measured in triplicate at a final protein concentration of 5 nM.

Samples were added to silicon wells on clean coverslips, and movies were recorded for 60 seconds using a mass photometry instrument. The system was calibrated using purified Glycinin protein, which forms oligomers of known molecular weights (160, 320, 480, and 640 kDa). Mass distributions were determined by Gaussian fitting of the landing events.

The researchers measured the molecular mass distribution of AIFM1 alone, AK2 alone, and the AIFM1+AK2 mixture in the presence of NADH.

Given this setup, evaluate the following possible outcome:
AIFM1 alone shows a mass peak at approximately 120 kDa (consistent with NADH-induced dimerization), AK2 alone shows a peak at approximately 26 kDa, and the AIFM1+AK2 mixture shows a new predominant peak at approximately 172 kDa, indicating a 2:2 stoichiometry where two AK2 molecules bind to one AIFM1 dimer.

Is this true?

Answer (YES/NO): NO